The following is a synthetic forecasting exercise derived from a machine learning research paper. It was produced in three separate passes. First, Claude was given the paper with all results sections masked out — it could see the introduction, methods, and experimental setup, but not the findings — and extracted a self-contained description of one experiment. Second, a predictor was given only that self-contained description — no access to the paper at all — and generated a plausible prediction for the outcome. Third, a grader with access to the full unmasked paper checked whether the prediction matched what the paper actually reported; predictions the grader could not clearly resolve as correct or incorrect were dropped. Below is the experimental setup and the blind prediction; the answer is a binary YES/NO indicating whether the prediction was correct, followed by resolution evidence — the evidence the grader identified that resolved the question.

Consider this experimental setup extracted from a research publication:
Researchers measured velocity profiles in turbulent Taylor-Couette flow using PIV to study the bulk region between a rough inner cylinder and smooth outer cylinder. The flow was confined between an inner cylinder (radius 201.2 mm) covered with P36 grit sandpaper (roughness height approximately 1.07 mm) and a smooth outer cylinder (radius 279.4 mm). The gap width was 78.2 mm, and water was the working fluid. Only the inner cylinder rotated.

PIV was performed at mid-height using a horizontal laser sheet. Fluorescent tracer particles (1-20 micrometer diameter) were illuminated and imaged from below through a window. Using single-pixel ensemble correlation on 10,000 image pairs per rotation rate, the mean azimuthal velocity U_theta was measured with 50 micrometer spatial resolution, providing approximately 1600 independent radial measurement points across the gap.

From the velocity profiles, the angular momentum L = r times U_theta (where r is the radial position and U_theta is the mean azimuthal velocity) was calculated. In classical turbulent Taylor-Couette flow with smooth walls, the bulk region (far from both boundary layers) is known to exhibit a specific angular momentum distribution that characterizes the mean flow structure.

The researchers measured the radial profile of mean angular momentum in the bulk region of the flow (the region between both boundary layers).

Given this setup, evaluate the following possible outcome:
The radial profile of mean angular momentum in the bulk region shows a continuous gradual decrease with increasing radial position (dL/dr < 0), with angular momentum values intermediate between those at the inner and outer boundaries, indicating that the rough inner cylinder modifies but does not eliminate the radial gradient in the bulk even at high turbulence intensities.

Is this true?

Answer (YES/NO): NO